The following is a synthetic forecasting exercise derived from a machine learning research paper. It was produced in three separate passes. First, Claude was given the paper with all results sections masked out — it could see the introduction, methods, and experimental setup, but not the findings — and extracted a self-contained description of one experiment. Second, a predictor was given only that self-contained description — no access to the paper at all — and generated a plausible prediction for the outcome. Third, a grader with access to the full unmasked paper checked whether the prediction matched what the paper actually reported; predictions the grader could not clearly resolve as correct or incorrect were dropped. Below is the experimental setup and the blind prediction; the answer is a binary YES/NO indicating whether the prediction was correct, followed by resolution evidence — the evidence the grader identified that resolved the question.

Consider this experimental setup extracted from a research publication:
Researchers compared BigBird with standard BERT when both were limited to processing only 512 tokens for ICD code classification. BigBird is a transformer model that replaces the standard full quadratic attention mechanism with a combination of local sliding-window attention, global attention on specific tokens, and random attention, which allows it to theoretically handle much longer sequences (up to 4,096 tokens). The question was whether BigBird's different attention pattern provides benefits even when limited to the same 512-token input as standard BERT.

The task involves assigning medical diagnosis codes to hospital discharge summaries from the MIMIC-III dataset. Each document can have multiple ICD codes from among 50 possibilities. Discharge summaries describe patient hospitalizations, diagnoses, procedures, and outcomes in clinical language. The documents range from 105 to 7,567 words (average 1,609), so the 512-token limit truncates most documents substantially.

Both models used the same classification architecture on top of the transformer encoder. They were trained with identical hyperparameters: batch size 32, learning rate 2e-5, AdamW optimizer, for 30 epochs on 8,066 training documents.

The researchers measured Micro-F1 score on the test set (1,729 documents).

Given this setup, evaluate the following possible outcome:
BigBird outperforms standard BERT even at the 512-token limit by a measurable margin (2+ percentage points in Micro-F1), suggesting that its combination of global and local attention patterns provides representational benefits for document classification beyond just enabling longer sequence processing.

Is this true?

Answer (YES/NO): NO